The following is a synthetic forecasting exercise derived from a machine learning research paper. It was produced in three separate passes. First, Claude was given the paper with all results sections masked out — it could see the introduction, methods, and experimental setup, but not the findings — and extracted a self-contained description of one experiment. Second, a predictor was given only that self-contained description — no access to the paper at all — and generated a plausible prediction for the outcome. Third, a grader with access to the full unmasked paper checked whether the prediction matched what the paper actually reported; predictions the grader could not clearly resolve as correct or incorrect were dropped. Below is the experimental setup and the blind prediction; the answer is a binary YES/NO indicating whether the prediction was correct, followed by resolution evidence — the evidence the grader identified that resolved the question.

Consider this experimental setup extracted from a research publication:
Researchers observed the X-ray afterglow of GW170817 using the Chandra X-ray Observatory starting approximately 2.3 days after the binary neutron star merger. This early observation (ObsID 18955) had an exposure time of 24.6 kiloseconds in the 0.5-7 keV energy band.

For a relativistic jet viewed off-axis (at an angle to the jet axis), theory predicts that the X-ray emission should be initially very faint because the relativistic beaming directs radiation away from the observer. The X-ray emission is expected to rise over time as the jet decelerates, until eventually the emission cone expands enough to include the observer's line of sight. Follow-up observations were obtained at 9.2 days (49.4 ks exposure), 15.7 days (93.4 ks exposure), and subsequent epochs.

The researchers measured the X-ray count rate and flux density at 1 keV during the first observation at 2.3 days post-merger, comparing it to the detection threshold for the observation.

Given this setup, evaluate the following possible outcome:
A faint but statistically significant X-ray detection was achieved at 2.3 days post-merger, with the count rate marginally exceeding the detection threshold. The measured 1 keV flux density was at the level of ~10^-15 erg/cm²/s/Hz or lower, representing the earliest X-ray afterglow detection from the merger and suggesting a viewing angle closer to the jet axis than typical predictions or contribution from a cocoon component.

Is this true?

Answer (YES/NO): NO